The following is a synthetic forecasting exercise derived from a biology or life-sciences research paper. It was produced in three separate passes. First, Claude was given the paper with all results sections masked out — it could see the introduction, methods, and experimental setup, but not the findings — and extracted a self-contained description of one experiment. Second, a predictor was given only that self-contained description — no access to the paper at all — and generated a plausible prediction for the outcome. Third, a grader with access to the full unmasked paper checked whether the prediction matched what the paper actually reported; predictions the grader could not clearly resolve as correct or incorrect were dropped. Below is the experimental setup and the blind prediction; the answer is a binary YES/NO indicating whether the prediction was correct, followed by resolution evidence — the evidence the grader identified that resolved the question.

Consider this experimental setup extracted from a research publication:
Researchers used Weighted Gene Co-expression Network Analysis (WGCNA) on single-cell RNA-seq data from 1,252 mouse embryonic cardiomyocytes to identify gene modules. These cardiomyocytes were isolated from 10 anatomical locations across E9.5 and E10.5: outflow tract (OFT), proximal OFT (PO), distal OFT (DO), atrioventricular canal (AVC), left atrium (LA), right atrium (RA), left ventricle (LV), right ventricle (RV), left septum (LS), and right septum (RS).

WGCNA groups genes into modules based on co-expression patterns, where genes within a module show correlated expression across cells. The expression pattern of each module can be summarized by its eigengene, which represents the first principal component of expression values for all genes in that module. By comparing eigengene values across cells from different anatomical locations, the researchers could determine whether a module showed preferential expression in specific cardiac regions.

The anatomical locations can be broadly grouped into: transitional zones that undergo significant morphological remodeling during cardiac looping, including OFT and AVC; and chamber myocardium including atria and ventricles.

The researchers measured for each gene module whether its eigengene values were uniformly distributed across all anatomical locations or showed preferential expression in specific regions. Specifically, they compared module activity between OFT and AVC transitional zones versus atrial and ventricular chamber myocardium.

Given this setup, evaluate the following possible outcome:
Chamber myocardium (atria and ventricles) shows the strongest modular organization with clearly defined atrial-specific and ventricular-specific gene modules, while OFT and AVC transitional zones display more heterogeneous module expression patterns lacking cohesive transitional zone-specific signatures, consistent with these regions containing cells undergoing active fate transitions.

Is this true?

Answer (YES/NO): NO